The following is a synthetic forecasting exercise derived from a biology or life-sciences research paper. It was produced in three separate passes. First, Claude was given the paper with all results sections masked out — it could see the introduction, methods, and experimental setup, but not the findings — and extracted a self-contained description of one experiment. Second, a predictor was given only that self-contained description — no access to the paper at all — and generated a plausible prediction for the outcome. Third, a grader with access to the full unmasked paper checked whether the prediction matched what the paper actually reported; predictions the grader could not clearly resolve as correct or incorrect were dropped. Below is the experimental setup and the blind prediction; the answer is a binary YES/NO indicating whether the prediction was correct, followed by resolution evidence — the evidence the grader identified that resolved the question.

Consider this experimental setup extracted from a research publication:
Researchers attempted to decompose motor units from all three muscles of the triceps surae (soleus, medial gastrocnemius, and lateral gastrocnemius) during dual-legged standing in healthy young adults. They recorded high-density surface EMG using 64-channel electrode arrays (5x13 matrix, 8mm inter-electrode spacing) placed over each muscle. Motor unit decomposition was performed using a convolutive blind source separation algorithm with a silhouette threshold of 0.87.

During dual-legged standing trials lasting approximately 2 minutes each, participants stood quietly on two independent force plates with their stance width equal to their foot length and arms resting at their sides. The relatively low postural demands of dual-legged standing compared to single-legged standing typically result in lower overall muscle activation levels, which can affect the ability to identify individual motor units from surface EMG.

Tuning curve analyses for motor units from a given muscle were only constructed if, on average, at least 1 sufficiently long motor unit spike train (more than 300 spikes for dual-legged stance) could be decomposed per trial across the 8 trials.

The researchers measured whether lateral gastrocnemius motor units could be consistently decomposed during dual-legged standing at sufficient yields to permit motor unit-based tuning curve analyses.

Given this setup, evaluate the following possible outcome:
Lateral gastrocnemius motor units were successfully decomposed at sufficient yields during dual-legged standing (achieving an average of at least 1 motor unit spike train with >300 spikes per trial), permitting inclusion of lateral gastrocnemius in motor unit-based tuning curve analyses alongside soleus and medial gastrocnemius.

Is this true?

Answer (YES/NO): NO